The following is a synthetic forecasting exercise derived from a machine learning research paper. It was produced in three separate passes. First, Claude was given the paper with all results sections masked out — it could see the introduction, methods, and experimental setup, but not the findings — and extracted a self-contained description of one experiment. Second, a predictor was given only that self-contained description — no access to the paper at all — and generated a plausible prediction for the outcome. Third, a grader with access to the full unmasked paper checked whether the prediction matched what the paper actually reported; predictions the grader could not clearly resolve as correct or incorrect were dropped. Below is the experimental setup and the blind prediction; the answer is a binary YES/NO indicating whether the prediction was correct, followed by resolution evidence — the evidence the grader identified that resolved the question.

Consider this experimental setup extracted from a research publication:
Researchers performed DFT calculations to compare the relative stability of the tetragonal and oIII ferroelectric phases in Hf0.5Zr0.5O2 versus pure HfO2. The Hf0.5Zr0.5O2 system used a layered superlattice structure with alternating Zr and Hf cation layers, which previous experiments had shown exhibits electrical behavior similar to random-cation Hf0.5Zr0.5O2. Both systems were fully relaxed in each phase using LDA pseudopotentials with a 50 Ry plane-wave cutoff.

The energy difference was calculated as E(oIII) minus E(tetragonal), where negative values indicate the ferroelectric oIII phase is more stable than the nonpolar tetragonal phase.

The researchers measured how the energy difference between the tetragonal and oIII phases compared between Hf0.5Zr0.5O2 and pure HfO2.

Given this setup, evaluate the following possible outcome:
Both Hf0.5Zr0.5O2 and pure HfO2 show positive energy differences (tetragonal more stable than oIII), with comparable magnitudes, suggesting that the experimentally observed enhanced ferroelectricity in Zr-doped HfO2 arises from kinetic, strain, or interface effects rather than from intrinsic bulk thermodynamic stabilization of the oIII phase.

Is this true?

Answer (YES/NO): NO